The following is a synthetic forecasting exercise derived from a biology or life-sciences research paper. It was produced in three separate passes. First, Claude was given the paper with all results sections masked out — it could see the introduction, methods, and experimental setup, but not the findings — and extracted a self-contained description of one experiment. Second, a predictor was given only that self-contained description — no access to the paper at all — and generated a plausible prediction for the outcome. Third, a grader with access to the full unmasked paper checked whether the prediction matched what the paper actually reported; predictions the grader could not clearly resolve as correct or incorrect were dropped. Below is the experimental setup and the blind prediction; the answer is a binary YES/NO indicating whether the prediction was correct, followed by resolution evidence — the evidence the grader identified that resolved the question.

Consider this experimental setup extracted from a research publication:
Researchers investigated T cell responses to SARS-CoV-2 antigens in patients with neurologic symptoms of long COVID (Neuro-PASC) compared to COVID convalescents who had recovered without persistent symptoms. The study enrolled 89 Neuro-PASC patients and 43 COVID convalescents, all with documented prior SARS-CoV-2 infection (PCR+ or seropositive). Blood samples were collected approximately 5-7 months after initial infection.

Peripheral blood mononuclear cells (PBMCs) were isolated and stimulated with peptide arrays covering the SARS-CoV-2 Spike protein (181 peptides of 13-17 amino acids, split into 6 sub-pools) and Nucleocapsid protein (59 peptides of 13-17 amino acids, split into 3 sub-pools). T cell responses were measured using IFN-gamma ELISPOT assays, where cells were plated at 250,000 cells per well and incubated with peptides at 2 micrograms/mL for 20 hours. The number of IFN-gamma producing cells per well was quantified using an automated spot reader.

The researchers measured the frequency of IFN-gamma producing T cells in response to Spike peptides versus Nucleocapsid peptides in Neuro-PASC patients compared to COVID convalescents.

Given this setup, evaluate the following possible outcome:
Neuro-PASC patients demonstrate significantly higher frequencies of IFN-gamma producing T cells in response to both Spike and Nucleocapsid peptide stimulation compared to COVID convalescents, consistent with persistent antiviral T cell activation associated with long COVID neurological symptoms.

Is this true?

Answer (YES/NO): NO